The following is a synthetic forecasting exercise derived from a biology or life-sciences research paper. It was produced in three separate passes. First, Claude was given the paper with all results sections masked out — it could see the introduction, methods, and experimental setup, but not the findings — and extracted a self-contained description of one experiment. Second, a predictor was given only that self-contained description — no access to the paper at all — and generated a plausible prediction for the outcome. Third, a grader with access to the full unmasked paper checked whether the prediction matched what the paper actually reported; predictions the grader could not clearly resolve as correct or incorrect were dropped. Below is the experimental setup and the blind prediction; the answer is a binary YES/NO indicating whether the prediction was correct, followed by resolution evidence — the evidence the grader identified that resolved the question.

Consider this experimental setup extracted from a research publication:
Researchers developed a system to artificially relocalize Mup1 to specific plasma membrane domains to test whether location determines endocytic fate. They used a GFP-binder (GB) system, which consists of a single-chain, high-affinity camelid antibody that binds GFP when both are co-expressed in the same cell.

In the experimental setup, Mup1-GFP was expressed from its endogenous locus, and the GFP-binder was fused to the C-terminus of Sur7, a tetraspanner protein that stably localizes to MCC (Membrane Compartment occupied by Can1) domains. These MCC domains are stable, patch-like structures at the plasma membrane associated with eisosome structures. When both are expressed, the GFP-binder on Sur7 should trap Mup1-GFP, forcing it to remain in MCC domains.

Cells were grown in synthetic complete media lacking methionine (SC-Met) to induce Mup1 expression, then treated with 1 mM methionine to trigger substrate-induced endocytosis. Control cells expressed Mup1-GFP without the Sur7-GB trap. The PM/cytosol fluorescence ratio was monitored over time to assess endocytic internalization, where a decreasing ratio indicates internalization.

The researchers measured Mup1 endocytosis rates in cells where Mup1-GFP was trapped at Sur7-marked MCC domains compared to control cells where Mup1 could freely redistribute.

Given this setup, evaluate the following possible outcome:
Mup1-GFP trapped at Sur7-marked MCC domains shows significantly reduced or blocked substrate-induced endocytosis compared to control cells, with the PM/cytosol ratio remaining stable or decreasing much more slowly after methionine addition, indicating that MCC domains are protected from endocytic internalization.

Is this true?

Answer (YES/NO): YES